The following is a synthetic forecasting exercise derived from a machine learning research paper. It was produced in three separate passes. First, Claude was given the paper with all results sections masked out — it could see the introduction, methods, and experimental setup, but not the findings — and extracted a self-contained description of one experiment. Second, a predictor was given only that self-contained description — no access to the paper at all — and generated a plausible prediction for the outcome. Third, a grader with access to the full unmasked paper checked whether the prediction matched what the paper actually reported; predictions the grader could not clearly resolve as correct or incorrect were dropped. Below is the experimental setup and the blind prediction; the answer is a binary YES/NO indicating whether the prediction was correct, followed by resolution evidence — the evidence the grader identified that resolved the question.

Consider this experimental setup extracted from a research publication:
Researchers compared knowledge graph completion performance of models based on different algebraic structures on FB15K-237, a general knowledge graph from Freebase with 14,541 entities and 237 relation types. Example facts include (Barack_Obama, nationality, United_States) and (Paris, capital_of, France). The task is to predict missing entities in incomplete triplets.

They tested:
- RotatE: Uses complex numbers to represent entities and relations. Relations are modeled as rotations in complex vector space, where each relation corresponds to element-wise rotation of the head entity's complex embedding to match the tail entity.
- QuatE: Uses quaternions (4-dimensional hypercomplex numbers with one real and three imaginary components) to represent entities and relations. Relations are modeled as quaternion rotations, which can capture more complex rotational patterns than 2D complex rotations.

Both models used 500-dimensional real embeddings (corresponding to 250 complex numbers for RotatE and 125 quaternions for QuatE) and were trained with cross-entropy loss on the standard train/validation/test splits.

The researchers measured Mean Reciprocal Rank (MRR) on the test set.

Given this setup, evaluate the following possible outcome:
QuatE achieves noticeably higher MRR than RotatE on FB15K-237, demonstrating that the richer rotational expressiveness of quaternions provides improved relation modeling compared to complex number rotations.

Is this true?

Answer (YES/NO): YES